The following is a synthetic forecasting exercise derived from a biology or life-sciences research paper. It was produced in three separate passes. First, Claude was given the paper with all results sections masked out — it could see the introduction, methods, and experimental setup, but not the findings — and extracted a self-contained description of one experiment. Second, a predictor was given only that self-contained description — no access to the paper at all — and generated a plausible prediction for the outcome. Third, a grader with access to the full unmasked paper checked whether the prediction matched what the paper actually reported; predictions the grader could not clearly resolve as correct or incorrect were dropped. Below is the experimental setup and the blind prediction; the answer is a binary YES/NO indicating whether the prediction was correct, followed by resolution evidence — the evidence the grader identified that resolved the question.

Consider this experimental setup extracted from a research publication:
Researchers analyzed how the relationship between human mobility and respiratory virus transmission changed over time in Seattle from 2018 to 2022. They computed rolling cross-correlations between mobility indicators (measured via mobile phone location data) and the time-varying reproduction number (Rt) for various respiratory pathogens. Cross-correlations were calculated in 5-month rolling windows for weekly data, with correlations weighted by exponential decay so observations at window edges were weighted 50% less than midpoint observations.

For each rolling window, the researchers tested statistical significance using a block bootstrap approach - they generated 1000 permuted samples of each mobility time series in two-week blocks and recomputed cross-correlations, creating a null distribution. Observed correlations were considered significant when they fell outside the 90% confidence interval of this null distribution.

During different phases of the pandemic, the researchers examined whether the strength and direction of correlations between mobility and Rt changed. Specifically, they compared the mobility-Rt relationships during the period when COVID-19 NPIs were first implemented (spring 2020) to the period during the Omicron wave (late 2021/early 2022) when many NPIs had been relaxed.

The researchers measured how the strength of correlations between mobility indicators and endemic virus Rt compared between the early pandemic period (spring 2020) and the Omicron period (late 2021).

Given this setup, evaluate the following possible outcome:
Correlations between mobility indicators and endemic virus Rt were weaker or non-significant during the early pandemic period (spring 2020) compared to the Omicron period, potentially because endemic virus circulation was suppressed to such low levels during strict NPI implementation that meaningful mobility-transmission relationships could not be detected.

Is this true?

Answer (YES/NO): NO